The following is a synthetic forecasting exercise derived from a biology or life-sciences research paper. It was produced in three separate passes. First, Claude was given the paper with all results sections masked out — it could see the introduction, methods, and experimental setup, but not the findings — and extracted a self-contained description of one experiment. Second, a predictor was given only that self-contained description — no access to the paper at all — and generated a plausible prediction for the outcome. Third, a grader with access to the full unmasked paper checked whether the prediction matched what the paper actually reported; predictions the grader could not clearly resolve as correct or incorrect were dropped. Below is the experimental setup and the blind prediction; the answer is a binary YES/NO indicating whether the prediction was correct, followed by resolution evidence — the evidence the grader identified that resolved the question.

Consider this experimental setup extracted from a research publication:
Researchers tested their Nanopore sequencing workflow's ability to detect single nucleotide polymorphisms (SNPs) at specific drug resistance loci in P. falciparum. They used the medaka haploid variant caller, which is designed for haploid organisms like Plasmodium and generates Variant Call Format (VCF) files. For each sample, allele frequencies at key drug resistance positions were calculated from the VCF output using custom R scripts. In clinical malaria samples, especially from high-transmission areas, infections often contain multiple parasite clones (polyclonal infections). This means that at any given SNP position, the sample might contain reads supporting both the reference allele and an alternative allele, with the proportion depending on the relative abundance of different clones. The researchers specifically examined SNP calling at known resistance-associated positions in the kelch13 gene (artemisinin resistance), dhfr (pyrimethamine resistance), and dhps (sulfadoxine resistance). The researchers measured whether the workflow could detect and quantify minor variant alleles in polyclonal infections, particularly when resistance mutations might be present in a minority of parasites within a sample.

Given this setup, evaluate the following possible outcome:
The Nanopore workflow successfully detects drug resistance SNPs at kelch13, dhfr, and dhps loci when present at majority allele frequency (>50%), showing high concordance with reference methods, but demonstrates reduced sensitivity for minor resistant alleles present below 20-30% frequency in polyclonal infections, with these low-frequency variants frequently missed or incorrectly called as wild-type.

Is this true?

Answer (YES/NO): NO